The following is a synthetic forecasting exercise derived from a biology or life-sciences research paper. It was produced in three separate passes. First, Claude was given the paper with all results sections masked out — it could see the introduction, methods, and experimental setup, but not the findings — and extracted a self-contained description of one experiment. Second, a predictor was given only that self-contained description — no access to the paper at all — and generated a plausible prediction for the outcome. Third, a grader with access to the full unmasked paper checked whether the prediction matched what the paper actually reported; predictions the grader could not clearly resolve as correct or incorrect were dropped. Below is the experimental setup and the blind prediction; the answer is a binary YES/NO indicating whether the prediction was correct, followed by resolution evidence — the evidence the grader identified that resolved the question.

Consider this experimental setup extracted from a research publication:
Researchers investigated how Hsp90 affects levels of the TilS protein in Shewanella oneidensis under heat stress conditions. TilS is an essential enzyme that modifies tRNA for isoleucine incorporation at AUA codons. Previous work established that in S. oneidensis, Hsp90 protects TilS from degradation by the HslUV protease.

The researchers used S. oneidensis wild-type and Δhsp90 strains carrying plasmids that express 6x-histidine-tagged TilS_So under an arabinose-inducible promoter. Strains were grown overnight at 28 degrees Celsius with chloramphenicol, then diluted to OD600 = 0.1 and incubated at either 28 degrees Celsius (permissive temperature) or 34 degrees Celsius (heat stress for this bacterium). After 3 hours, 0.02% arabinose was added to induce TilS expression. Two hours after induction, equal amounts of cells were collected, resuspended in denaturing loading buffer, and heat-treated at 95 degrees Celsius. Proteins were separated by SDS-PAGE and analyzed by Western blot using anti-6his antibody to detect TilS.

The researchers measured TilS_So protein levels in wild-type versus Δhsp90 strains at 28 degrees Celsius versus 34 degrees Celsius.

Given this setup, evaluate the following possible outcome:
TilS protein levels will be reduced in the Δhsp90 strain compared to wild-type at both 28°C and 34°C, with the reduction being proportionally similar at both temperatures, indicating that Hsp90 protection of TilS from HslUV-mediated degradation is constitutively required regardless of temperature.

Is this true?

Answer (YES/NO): NO